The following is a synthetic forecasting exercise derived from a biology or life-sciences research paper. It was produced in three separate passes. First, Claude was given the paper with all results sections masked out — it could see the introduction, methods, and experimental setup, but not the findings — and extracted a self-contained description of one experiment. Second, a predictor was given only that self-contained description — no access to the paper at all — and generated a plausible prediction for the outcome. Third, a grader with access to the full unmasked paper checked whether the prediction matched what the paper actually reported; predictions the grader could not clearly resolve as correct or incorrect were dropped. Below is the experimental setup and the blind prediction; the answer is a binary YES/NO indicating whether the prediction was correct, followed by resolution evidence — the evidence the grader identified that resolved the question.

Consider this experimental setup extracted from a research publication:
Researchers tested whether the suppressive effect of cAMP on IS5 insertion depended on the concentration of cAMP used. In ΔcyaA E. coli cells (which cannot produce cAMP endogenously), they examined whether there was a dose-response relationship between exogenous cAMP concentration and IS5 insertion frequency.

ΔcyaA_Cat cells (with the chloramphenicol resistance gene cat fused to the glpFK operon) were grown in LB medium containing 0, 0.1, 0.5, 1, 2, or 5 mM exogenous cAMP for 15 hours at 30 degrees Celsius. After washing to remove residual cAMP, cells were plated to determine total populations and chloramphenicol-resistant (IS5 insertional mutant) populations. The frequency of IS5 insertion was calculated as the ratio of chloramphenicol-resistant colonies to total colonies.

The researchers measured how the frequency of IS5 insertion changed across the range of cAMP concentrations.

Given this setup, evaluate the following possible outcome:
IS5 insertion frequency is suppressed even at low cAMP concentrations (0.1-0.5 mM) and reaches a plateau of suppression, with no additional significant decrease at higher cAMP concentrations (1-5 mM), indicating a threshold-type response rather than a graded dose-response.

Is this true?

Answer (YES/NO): NO